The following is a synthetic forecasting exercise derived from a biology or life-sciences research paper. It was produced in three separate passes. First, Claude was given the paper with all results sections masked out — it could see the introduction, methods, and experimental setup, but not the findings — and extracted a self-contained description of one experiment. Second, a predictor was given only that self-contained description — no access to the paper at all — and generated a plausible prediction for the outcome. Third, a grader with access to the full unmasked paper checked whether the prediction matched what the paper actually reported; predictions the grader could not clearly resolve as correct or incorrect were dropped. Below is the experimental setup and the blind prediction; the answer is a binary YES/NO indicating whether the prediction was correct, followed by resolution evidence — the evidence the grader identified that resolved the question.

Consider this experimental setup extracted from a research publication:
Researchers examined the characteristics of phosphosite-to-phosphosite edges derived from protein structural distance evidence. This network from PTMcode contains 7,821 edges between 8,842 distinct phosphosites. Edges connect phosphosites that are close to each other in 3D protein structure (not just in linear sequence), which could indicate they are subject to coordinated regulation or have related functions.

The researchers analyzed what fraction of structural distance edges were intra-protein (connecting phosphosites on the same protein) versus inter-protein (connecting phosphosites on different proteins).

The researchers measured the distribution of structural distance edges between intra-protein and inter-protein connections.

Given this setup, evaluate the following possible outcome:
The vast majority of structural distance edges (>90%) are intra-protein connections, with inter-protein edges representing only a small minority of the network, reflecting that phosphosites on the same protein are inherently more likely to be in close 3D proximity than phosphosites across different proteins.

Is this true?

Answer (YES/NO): NO